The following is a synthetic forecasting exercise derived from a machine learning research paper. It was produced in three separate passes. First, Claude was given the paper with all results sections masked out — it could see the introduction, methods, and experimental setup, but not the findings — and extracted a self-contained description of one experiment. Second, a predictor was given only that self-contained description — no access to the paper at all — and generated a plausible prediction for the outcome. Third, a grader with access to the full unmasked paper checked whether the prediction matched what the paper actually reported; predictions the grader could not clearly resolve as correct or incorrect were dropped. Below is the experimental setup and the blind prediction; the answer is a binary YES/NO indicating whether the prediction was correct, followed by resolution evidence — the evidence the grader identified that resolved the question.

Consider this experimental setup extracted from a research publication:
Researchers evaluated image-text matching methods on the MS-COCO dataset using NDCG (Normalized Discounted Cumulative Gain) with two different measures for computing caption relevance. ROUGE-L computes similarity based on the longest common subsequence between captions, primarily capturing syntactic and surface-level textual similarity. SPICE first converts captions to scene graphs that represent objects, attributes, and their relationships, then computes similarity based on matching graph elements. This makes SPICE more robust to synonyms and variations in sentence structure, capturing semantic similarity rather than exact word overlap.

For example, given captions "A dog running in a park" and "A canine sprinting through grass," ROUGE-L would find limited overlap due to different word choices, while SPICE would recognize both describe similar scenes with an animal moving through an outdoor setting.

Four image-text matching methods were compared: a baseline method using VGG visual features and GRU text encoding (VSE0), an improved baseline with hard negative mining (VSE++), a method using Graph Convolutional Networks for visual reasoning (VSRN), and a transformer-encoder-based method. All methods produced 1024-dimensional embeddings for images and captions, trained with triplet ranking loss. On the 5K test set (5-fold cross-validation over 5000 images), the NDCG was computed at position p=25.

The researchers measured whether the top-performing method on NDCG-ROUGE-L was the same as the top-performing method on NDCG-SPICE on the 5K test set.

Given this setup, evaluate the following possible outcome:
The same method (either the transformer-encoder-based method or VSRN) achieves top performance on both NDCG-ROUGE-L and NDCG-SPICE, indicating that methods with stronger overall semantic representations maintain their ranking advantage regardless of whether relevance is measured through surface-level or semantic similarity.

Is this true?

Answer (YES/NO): NO